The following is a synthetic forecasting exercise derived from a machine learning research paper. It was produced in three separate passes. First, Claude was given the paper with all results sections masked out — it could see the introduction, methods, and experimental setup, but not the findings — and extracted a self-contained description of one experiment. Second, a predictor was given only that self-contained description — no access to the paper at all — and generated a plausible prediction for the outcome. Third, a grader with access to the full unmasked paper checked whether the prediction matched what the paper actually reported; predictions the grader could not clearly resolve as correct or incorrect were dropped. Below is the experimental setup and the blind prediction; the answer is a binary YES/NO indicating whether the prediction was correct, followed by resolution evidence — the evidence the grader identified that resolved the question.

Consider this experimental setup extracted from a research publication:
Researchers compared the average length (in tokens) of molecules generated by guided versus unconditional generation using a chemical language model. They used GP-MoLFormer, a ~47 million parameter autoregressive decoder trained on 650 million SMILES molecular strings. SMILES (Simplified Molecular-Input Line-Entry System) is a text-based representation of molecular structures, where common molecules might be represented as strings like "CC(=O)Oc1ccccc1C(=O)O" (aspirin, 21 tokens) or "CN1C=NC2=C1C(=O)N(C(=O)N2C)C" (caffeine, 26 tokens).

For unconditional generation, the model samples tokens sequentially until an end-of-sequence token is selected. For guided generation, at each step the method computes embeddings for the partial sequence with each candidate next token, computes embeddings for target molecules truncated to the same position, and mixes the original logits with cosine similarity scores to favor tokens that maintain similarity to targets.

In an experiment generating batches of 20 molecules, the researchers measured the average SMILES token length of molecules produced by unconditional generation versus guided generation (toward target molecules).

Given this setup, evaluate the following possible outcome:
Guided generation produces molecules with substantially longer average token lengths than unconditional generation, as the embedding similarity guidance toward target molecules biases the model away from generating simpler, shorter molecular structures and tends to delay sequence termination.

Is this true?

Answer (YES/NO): NO